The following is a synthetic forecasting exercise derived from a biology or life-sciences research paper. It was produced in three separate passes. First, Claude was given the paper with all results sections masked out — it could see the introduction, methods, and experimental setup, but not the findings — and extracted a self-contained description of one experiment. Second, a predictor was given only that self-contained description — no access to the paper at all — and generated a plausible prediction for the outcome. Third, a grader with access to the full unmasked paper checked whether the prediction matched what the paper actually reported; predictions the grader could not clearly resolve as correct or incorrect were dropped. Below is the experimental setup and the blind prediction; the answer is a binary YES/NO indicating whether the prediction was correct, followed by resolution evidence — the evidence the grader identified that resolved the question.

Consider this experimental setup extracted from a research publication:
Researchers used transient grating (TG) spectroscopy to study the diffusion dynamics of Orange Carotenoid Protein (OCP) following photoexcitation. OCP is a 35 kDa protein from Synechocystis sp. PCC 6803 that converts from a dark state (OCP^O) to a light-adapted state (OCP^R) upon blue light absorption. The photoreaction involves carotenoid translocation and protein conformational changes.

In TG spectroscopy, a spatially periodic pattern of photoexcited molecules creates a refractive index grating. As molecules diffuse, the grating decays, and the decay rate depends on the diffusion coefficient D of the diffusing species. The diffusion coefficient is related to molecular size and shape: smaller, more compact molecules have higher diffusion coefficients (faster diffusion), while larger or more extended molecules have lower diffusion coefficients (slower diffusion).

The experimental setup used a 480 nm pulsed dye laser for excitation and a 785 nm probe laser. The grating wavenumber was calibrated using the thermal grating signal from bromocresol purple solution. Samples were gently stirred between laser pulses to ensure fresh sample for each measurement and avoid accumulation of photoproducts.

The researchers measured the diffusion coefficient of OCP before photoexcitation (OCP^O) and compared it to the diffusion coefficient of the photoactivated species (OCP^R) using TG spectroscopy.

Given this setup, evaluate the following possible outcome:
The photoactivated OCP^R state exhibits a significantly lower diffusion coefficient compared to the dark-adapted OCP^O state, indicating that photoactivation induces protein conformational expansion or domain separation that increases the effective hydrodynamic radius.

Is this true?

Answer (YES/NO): YES